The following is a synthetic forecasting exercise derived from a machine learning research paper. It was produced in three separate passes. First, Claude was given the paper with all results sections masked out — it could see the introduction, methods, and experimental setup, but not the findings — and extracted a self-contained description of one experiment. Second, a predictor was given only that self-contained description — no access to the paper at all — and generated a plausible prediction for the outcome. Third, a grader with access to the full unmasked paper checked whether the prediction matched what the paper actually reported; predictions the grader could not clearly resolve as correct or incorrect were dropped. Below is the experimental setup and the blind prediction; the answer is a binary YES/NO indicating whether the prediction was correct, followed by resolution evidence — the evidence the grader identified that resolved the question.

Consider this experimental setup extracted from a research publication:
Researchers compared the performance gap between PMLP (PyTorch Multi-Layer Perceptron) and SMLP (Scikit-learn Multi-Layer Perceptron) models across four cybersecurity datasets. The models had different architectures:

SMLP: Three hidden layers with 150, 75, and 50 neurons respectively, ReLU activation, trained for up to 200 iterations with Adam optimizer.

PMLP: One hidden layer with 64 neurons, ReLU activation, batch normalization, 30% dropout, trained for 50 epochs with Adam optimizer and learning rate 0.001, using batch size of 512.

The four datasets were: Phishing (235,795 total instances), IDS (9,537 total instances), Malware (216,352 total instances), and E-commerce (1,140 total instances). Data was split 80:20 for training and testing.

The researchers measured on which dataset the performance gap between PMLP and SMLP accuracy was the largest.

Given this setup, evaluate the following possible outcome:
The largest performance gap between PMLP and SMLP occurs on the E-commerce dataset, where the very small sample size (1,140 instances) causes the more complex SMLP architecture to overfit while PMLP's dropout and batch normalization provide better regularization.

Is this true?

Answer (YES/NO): NO